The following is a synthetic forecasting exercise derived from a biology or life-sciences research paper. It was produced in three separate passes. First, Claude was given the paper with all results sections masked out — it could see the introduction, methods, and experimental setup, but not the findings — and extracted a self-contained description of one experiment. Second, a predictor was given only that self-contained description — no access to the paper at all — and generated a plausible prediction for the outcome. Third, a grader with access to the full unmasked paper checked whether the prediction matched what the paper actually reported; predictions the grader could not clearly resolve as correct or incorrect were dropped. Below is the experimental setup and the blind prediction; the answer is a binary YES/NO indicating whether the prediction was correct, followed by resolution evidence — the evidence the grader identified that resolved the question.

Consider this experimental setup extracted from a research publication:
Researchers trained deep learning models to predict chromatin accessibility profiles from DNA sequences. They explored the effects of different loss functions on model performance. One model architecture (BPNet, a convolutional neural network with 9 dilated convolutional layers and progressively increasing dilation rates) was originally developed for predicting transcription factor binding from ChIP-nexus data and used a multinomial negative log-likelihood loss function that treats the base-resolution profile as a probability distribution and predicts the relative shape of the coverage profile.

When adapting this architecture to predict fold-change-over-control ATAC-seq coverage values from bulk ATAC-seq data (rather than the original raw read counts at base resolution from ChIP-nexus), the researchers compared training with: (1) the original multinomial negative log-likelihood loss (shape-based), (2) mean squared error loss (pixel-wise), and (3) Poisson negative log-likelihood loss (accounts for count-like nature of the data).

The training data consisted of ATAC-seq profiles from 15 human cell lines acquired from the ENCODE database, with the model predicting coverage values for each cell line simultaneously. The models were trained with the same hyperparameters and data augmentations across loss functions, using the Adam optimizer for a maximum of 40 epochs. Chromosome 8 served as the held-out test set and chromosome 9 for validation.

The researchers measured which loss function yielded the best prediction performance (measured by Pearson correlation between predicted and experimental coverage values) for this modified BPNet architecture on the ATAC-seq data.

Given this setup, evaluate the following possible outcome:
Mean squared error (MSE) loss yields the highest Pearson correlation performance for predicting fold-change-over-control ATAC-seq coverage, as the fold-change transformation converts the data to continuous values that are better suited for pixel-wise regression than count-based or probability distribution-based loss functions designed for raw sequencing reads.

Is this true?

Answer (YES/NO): NO